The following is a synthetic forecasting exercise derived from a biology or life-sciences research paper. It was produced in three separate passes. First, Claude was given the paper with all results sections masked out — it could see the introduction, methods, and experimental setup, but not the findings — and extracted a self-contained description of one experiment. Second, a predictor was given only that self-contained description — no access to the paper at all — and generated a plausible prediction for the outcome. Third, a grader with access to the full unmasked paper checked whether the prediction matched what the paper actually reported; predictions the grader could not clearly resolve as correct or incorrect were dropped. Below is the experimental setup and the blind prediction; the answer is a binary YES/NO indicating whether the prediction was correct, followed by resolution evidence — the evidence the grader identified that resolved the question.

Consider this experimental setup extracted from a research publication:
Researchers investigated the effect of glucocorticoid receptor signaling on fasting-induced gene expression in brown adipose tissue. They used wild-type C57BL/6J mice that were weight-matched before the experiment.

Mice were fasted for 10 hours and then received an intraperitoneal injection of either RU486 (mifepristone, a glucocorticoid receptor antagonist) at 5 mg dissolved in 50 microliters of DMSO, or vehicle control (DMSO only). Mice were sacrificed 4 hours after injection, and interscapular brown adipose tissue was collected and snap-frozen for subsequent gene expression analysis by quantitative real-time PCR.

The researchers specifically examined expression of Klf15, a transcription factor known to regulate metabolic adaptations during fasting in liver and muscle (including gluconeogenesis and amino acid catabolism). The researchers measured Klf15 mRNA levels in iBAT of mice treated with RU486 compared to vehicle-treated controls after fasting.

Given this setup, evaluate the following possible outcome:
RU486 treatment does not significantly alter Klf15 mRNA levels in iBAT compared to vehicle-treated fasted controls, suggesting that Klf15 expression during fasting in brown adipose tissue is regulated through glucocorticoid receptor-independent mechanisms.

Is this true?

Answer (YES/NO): NO